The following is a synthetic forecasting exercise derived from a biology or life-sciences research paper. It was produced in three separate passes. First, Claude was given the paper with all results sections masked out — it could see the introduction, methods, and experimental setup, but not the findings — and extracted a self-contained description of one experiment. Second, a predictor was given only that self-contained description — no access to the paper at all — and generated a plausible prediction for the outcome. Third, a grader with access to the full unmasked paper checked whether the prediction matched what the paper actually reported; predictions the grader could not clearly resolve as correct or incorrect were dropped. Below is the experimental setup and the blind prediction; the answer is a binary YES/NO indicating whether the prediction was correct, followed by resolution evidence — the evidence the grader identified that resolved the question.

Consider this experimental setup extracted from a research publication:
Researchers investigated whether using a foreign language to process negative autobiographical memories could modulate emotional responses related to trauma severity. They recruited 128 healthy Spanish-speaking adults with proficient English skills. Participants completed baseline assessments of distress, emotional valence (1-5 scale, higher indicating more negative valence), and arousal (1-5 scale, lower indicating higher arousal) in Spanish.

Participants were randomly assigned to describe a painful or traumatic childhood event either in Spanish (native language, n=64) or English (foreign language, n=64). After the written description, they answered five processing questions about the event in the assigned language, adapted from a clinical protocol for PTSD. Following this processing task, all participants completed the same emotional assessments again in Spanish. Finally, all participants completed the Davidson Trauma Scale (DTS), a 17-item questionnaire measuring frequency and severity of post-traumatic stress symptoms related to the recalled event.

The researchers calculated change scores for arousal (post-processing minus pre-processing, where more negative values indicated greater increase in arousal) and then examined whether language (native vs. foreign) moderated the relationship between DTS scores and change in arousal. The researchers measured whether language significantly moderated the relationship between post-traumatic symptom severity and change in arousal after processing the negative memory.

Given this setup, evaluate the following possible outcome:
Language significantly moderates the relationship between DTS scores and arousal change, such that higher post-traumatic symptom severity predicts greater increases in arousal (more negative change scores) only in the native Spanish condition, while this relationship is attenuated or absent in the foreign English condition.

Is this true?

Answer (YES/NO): YES